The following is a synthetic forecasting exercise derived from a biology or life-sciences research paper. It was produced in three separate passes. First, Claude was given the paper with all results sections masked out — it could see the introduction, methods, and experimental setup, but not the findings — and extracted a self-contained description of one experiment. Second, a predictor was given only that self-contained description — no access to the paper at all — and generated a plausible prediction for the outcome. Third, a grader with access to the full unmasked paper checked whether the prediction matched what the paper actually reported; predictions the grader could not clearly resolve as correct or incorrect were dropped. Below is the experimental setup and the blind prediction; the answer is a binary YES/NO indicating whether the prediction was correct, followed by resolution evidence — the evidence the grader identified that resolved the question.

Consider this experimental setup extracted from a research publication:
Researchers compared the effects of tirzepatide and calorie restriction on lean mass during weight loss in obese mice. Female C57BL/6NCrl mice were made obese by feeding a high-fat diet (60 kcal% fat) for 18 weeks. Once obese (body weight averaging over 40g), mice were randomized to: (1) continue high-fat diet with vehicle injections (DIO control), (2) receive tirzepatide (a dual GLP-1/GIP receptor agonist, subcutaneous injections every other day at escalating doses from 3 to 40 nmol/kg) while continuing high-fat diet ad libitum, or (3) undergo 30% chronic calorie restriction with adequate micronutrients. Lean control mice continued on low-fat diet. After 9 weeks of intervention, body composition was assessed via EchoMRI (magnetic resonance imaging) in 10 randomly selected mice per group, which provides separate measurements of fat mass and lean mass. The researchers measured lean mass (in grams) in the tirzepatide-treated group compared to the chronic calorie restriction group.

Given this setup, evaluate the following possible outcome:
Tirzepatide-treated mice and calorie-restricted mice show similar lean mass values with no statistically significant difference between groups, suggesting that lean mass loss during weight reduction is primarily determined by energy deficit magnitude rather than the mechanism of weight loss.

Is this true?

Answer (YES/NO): NO